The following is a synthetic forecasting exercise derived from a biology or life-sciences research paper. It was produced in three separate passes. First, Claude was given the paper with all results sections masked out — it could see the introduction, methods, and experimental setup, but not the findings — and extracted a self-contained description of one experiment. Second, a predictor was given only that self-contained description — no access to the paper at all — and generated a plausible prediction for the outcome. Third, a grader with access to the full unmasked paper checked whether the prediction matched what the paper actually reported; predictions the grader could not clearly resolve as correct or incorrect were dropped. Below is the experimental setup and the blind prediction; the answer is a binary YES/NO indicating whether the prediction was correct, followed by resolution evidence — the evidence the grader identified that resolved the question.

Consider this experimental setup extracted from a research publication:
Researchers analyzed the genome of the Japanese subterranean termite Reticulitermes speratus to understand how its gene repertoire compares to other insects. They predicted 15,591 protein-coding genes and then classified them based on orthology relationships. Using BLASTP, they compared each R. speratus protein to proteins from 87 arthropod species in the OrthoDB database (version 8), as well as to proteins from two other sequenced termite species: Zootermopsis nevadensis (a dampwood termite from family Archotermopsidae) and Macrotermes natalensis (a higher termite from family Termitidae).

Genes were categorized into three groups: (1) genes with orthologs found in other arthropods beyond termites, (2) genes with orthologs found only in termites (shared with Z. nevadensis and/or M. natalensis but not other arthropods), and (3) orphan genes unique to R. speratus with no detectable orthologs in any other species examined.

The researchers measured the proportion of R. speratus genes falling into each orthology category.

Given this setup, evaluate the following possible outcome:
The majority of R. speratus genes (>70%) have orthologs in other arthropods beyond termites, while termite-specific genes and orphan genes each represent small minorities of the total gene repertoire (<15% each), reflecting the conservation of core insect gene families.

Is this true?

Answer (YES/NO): YES